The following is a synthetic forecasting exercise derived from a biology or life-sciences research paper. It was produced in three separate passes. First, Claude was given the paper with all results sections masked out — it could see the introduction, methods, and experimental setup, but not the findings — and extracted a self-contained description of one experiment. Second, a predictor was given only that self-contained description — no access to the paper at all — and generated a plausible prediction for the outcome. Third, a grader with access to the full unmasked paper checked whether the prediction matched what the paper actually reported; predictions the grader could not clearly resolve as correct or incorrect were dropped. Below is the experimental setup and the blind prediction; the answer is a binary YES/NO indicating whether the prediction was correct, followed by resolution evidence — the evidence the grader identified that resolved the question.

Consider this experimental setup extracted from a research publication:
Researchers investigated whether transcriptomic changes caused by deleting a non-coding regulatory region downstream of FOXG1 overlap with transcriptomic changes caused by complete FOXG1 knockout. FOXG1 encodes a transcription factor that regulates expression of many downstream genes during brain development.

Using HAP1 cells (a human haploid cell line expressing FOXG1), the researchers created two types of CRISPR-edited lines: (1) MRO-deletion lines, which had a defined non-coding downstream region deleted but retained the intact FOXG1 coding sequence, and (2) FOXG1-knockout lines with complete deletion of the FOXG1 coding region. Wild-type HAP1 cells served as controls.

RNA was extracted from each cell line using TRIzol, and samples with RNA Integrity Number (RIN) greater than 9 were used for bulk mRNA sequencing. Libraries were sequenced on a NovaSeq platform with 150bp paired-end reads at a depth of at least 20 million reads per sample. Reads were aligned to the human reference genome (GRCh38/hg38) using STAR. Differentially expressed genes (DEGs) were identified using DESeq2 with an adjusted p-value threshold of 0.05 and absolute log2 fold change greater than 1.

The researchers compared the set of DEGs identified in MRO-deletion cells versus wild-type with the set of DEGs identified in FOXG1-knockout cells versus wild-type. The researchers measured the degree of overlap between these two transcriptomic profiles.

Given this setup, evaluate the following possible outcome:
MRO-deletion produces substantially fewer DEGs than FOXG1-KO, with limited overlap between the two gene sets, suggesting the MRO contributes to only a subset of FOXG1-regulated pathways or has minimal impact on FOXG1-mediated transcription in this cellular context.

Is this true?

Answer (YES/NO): NO